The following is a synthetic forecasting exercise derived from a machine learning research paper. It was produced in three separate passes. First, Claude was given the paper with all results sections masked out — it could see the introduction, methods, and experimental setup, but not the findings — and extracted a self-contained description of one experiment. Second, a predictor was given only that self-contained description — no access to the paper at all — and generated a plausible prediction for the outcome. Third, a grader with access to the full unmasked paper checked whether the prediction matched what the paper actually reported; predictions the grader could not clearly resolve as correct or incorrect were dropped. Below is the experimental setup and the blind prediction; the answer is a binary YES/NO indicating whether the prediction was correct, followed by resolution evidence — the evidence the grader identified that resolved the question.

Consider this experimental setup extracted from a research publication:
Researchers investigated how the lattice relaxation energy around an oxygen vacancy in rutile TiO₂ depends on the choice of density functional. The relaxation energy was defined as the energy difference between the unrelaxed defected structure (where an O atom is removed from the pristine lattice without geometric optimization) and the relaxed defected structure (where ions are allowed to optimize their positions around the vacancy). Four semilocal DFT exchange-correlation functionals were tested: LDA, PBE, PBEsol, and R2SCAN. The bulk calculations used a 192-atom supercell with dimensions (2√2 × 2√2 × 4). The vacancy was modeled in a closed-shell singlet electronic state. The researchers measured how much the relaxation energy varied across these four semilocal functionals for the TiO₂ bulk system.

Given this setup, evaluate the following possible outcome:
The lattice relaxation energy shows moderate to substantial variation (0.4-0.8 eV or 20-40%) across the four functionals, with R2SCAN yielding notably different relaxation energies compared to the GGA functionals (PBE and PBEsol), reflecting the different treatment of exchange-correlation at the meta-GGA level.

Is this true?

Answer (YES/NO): YES